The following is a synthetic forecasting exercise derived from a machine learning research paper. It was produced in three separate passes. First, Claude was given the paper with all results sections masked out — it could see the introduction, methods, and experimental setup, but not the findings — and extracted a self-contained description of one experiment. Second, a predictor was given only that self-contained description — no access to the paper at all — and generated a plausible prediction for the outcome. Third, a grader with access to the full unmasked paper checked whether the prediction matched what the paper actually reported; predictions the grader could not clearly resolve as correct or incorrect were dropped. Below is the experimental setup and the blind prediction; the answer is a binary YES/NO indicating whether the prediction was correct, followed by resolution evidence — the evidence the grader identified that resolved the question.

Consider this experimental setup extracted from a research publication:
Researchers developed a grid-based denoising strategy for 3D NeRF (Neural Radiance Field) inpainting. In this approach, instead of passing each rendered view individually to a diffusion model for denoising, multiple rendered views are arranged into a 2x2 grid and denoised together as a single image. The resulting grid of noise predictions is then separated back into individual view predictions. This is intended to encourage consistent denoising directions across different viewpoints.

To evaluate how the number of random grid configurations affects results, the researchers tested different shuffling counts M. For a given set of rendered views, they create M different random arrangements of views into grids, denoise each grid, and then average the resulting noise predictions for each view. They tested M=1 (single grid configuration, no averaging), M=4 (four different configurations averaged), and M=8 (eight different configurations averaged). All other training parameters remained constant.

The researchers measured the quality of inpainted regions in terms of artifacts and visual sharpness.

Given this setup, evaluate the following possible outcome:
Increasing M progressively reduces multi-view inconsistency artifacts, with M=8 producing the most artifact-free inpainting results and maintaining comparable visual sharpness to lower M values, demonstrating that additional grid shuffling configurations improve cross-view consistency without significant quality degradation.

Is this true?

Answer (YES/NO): YES